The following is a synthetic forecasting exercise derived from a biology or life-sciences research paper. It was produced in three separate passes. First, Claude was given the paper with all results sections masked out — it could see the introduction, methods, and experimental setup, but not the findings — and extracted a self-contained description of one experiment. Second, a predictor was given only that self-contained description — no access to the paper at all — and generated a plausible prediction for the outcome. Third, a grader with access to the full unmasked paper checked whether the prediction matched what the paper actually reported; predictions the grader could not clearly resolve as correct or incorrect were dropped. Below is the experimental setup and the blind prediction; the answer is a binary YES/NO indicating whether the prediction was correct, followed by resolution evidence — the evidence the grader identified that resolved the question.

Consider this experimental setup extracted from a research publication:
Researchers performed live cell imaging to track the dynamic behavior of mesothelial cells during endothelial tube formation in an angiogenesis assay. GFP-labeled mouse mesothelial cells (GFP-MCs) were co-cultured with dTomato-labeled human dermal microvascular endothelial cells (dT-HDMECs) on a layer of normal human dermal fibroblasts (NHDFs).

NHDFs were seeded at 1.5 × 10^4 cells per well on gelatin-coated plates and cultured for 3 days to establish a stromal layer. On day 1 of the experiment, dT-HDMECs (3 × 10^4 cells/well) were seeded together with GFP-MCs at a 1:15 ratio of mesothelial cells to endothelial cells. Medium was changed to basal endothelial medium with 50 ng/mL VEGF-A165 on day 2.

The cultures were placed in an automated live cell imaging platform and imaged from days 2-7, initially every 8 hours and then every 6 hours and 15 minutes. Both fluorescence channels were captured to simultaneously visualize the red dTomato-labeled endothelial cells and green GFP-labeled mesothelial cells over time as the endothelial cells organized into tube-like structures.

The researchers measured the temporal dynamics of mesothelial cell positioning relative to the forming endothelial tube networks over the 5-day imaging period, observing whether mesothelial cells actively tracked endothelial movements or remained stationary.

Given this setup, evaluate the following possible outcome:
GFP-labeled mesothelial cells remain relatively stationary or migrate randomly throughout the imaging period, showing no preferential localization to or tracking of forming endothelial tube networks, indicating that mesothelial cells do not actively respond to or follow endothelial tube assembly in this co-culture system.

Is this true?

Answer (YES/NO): NO